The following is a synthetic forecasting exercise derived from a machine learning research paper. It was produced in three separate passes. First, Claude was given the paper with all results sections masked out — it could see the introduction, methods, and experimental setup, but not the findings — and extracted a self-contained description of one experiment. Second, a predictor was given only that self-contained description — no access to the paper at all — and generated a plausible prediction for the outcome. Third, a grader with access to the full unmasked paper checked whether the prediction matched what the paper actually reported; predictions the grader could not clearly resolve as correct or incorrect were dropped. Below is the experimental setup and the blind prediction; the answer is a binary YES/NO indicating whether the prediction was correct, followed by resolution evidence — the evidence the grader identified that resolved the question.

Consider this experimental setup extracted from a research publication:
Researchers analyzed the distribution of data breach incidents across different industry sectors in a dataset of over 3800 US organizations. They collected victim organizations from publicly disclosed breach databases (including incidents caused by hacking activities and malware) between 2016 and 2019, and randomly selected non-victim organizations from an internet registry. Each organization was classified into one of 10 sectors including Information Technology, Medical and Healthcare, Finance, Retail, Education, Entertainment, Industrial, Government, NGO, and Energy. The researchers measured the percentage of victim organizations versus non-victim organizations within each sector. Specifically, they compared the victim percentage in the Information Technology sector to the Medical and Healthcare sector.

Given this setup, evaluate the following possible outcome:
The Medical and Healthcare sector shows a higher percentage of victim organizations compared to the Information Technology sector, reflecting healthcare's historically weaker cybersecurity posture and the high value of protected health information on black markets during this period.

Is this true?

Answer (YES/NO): YES